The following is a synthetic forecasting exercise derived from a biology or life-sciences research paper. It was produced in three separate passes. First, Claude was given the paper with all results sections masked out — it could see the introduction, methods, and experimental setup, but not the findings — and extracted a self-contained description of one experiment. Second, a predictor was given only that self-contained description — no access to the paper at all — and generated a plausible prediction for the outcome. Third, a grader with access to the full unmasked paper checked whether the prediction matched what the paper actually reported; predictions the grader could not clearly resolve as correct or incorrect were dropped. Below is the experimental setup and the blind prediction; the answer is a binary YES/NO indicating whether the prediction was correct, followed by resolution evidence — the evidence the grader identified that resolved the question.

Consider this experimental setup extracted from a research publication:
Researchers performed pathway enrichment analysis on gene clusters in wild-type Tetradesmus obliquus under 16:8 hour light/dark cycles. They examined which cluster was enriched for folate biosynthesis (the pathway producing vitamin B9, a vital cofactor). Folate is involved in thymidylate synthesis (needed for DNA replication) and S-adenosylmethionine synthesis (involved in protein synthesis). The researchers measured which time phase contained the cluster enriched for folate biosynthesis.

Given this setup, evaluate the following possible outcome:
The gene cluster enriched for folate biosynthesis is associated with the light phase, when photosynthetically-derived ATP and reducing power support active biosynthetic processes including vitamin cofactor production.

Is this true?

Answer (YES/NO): NO